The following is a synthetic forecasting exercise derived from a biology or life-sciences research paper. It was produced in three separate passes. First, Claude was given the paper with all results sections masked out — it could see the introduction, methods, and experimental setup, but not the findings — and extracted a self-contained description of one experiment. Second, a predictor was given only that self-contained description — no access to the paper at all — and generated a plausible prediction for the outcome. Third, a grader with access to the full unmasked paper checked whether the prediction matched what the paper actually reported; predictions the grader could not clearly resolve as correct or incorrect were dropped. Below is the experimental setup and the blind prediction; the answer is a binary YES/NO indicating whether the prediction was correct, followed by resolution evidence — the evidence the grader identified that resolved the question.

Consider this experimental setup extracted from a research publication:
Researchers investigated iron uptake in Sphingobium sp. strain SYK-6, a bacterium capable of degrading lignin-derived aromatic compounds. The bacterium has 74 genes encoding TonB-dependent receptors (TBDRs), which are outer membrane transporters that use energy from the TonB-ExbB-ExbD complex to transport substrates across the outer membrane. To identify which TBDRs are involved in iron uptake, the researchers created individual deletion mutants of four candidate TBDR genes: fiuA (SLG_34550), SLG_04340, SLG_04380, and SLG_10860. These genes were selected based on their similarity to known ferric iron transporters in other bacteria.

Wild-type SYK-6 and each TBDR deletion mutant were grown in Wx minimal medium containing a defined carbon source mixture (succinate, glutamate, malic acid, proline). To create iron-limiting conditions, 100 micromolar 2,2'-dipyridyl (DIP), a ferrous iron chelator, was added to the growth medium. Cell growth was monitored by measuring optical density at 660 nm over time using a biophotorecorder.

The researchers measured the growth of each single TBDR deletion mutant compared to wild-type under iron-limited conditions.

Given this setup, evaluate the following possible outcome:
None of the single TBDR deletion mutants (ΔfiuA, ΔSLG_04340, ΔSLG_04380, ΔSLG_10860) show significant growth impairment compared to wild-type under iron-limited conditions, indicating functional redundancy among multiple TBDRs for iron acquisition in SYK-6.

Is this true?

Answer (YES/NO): NO